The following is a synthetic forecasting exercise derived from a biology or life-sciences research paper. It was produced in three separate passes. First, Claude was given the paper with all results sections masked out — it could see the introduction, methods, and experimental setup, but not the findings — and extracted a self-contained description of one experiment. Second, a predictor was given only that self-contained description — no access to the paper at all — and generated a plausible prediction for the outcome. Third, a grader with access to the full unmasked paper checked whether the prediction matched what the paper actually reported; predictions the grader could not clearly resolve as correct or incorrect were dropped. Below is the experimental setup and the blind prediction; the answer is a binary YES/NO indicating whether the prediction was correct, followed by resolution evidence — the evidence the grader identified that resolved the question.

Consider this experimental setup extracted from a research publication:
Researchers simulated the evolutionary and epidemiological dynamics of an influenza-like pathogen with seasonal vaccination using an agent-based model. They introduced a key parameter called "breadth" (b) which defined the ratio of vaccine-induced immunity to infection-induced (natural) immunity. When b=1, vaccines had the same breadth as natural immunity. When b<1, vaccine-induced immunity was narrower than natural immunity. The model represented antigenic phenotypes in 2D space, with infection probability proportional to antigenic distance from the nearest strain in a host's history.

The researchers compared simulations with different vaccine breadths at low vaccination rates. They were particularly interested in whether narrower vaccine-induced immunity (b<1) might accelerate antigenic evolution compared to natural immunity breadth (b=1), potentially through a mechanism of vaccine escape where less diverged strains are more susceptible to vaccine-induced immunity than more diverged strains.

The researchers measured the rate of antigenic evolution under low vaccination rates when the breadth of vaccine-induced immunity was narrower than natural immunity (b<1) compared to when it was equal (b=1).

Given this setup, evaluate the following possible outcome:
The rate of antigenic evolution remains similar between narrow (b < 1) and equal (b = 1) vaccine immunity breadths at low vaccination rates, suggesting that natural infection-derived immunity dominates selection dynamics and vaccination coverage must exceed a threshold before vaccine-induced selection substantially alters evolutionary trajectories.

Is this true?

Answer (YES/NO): NO